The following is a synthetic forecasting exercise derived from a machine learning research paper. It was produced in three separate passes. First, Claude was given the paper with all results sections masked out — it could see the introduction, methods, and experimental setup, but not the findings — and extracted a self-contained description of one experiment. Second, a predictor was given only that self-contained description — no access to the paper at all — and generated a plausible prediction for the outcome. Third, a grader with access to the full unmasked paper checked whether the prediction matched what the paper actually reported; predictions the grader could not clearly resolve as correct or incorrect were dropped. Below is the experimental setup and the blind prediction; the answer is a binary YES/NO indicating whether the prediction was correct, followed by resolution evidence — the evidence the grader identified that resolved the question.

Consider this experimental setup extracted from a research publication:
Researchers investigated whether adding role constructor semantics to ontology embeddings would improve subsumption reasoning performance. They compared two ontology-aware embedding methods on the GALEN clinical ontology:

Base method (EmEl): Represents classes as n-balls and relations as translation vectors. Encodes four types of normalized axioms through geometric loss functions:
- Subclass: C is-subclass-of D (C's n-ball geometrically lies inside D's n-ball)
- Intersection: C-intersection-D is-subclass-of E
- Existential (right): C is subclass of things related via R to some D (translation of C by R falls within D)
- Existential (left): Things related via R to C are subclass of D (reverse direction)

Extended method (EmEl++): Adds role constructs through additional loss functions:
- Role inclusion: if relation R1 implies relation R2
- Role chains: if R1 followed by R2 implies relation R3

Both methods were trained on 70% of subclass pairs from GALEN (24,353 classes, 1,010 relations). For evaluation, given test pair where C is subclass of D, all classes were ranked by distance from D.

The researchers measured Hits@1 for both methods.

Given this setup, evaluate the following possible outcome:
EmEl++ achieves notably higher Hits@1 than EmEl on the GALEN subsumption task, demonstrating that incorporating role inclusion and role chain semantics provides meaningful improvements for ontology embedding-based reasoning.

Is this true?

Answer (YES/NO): NO